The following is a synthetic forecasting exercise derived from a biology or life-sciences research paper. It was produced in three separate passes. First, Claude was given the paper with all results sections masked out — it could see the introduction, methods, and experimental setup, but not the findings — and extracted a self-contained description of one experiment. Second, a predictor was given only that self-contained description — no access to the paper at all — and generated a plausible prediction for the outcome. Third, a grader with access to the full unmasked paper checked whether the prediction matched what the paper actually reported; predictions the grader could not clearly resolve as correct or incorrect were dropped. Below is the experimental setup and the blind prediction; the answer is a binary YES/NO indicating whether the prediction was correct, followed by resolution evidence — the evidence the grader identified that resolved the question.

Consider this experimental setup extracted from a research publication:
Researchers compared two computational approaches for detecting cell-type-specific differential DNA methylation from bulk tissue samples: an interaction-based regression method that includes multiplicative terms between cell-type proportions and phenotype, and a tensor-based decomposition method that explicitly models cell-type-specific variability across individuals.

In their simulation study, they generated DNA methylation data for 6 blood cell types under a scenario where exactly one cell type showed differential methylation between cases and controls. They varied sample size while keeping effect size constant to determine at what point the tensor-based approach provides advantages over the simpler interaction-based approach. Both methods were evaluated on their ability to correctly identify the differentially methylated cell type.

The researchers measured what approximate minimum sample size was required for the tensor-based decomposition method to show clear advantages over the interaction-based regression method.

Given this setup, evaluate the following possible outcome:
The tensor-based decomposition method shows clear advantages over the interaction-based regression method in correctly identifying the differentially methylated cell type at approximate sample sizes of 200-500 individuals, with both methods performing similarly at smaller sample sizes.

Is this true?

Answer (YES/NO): NO